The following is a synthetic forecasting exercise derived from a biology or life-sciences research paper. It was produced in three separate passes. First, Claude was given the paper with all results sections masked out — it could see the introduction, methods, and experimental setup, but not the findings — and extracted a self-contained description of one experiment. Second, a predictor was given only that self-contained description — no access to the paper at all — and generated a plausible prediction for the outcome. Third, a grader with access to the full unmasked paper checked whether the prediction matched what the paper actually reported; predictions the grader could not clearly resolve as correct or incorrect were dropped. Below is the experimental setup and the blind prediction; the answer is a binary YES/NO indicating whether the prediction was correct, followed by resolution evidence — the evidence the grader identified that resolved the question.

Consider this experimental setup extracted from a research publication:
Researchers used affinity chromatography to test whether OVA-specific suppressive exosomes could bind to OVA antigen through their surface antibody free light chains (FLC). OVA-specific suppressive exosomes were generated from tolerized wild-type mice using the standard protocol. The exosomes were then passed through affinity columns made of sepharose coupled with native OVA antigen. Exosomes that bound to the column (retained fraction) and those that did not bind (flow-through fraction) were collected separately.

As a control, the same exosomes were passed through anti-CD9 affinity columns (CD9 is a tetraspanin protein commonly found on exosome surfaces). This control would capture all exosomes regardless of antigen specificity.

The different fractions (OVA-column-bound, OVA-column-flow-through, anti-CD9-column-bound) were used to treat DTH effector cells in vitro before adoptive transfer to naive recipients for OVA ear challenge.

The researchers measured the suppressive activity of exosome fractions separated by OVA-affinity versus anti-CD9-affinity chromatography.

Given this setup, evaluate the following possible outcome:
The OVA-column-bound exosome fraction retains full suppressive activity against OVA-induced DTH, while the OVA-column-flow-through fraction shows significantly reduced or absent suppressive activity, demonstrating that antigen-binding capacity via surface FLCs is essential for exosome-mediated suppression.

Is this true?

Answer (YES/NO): YES